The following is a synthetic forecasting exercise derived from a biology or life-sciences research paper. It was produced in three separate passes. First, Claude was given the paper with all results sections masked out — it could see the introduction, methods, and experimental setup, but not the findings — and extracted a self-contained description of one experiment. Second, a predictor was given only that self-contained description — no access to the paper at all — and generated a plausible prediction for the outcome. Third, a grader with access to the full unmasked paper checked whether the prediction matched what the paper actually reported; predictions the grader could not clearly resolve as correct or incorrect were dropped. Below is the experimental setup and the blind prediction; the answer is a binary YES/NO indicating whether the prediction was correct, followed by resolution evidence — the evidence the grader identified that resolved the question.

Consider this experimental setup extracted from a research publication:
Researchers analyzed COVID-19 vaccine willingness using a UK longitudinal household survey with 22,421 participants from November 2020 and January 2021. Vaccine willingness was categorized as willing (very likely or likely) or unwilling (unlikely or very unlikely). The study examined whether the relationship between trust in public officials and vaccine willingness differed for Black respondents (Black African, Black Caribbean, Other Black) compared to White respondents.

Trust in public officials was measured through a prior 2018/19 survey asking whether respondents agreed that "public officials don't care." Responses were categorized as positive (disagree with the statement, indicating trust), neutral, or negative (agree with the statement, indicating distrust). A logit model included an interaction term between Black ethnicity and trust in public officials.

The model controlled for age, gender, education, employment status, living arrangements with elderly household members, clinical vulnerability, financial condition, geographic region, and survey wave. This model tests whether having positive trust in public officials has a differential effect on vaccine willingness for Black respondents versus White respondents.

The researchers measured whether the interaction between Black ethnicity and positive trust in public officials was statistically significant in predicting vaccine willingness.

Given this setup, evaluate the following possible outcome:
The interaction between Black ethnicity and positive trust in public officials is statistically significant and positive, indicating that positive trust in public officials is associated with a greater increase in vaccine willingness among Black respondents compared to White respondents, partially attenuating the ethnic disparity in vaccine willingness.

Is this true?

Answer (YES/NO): NO